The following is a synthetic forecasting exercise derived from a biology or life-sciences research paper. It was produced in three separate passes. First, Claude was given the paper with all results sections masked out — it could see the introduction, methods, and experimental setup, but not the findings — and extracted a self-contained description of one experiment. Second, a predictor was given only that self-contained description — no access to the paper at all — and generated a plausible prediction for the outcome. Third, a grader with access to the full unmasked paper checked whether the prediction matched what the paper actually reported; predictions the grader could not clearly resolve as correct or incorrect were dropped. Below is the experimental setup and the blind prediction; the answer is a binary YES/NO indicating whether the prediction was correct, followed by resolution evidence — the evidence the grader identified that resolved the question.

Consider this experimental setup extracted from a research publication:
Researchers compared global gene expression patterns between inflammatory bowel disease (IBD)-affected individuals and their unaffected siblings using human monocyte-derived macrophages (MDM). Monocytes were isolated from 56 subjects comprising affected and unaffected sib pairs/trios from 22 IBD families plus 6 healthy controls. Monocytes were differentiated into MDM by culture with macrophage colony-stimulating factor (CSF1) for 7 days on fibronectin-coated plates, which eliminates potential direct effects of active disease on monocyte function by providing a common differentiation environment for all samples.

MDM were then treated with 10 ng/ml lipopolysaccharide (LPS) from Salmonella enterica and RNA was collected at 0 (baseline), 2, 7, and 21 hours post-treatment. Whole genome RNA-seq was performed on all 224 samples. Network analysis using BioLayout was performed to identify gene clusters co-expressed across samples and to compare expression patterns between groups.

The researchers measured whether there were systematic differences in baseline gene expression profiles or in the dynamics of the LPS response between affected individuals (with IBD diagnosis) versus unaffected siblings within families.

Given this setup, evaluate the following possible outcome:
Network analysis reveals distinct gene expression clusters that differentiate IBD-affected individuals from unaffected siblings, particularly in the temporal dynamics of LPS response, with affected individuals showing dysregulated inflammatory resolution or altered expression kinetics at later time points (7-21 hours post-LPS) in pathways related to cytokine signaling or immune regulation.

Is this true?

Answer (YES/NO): NO